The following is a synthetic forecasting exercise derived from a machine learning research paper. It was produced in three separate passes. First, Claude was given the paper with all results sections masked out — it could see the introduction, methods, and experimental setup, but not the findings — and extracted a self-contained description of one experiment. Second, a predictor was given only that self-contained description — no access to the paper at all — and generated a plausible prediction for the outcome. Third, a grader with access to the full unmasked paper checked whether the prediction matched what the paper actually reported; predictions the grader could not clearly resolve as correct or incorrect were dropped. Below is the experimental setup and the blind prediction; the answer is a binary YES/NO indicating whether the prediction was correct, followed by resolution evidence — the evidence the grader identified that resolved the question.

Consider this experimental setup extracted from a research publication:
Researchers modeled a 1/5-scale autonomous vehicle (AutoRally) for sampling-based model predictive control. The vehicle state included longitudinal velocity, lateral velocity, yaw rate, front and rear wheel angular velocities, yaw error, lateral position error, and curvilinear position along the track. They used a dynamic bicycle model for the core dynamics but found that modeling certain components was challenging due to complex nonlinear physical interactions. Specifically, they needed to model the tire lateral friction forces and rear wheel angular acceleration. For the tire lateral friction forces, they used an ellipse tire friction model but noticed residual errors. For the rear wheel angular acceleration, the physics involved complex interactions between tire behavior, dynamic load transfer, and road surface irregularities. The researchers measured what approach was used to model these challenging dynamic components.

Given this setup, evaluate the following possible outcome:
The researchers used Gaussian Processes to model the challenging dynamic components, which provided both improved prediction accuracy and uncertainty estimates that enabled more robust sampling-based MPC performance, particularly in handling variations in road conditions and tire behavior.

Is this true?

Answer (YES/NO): NO